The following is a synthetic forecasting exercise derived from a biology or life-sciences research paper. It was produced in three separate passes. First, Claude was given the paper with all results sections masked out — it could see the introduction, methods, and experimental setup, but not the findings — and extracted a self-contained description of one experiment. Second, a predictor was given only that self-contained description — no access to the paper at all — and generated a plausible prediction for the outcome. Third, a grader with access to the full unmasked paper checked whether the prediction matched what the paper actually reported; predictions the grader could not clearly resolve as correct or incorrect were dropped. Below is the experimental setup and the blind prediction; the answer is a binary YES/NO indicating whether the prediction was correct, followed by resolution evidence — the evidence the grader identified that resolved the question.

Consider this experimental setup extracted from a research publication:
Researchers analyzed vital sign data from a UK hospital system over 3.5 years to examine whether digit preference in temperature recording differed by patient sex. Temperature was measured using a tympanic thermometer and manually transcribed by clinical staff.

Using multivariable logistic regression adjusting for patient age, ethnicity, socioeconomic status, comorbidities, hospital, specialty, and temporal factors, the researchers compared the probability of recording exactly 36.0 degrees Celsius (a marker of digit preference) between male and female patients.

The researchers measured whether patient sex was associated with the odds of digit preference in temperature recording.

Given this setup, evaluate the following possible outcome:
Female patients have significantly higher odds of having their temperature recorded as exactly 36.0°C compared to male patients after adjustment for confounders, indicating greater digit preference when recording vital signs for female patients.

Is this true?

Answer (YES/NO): NO